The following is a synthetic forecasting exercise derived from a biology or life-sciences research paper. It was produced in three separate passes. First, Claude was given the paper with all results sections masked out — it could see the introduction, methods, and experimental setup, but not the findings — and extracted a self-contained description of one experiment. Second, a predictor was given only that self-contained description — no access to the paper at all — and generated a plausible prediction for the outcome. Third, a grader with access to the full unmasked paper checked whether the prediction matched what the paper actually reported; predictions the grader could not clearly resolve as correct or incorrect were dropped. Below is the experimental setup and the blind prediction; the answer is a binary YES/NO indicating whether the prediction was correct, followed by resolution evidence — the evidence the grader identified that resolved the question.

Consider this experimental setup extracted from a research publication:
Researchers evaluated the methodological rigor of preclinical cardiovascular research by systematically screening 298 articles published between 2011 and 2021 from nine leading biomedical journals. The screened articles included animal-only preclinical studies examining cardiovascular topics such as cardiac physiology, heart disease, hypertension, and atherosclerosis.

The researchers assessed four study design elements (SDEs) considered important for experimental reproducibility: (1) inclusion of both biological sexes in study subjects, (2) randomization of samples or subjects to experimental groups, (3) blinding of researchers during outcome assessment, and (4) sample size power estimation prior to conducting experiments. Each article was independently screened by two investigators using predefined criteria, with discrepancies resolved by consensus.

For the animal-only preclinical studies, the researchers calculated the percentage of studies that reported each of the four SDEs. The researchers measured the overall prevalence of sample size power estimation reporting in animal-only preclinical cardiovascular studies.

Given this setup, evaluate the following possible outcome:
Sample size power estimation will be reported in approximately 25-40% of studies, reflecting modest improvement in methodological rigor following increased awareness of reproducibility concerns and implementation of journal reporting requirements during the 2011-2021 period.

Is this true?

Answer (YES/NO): NO